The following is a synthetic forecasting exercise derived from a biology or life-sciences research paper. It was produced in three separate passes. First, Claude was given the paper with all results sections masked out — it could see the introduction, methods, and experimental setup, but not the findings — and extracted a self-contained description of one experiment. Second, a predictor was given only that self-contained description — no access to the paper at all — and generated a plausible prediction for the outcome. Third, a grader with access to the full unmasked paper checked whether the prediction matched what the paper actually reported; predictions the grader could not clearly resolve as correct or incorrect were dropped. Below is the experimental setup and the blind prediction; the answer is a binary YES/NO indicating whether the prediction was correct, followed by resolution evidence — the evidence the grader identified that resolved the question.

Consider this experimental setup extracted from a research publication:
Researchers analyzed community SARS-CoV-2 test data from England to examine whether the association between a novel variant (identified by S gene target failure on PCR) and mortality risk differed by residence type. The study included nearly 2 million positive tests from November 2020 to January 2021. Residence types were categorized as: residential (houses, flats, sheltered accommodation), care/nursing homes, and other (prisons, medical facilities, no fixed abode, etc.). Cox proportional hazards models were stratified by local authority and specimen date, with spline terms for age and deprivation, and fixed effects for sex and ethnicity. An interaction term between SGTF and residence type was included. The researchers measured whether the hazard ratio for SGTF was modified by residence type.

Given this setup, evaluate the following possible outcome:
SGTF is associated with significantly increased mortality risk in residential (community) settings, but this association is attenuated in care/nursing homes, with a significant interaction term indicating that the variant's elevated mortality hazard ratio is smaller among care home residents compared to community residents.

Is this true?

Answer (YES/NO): NO